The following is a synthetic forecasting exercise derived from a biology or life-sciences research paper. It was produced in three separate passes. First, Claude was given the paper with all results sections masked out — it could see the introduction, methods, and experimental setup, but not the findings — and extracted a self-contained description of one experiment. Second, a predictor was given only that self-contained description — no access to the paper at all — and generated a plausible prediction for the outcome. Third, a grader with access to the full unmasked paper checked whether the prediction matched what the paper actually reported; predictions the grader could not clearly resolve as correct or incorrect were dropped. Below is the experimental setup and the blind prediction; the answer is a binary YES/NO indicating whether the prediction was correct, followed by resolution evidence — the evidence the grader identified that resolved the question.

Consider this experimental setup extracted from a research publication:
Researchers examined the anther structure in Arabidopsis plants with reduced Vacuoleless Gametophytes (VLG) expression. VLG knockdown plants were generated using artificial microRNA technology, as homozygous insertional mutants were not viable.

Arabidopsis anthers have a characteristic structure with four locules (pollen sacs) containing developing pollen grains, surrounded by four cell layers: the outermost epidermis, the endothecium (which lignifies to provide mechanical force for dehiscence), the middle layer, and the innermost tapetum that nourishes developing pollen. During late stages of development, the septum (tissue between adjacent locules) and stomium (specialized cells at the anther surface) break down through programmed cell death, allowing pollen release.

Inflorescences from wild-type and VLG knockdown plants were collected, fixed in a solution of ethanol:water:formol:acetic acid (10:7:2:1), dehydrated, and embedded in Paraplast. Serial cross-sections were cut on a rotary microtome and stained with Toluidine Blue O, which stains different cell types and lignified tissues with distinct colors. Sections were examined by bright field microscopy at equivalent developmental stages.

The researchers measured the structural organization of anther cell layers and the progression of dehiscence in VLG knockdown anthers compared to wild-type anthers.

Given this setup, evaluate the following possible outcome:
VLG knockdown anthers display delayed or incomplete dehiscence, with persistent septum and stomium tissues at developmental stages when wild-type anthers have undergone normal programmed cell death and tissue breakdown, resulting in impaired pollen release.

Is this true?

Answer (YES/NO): YES